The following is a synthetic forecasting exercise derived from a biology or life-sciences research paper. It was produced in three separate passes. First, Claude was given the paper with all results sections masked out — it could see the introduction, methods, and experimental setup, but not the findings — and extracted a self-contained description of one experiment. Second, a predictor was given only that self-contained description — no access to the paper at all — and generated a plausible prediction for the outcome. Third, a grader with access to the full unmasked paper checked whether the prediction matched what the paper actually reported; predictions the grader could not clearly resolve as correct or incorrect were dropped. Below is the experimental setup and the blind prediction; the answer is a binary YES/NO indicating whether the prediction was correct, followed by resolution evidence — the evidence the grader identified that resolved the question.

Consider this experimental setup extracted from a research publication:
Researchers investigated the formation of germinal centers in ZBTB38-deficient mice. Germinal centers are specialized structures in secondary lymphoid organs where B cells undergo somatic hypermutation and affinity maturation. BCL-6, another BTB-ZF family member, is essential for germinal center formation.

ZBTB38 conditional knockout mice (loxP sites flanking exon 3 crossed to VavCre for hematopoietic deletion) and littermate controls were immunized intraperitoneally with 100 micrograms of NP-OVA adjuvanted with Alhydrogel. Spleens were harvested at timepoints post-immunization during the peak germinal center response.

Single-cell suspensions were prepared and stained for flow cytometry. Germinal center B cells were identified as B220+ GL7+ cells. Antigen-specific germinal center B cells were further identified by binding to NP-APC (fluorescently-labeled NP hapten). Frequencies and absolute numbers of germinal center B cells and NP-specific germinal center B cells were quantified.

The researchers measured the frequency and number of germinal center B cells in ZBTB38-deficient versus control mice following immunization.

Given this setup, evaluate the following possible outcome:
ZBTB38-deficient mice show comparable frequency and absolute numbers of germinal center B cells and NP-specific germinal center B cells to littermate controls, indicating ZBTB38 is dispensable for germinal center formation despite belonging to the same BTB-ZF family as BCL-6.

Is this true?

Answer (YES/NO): YES